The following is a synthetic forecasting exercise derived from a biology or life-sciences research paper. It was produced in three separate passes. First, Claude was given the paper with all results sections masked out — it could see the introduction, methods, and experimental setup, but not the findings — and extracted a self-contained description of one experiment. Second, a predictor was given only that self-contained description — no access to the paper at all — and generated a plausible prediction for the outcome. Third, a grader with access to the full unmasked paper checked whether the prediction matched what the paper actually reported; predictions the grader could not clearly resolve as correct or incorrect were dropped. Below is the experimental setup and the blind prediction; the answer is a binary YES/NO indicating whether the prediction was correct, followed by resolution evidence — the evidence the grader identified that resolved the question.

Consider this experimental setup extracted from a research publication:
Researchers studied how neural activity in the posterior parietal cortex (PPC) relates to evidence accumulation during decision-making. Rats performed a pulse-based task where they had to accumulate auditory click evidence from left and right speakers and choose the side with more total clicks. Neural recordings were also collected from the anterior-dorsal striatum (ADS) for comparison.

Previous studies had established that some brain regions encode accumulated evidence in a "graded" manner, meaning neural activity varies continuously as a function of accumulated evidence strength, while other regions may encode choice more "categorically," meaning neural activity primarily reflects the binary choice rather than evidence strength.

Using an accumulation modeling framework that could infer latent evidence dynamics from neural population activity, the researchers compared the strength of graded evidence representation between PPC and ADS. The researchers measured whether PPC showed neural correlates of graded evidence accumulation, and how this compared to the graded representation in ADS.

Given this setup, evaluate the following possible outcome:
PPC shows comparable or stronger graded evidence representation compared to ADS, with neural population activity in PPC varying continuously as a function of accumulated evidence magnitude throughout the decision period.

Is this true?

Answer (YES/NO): NO